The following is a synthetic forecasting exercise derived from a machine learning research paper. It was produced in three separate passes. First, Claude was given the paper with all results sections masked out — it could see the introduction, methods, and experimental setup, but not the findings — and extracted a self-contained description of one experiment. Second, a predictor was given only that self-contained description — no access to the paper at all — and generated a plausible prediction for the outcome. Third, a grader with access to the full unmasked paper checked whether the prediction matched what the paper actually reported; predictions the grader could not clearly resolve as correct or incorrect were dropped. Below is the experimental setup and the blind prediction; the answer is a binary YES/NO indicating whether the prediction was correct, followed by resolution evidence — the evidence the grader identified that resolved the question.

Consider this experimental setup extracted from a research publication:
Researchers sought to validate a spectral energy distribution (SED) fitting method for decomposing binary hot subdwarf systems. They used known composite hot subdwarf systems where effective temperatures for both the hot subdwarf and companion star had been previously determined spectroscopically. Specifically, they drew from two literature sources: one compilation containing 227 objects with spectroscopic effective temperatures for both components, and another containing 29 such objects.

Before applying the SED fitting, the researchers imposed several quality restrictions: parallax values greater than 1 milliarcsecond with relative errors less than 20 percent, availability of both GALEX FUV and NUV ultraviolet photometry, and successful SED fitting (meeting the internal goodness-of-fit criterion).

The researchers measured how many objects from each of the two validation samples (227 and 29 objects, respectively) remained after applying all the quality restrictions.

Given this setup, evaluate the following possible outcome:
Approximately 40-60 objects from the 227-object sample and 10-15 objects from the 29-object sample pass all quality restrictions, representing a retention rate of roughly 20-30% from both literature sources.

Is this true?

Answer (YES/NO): NO